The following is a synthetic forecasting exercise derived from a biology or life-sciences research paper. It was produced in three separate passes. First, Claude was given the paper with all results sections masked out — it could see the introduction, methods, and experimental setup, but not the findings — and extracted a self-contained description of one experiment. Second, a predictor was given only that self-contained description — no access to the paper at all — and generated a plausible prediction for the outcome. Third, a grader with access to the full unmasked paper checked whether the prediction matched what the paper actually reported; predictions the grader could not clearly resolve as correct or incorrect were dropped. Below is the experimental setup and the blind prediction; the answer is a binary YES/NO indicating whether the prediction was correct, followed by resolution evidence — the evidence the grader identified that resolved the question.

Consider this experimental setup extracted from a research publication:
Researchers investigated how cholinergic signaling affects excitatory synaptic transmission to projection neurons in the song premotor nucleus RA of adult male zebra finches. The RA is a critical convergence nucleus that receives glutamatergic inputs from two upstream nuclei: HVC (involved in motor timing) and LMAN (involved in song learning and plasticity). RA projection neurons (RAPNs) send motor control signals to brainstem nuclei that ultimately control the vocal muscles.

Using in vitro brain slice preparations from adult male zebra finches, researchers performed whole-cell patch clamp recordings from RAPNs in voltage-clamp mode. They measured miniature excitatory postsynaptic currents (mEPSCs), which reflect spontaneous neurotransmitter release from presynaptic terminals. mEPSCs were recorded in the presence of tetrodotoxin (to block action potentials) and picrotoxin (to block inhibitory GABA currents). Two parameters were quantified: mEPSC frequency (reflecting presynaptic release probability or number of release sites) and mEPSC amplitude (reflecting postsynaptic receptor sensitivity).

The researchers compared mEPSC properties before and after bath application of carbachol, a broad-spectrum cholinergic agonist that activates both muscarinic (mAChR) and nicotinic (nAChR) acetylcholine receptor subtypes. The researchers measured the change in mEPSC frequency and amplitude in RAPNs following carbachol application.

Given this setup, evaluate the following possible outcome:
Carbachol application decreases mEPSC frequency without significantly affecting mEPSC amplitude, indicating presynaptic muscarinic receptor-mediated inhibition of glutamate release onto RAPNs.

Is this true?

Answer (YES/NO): NO